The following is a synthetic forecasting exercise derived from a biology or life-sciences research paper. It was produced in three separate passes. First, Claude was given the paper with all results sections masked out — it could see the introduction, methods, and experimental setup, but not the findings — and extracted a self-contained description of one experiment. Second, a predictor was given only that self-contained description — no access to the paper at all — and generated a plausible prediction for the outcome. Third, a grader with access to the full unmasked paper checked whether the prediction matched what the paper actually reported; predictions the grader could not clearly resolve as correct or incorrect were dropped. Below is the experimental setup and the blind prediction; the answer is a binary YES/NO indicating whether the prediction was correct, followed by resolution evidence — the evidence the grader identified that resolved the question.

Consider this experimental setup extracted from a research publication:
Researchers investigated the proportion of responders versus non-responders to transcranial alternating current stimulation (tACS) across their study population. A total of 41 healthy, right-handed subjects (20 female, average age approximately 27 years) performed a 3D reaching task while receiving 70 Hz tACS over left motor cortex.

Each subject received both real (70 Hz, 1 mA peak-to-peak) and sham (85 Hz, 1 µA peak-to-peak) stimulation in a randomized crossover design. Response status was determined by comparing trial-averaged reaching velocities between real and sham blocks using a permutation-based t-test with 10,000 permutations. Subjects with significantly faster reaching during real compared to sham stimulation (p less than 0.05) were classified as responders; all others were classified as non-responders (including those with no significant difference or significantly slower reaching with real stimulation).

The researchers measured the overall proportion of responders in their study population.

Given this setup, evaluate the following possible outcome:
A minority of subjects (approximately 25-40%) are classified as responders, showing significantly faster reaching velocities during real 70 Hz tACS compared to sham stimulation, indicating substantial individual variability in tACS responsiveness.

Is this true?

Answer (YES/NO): YES